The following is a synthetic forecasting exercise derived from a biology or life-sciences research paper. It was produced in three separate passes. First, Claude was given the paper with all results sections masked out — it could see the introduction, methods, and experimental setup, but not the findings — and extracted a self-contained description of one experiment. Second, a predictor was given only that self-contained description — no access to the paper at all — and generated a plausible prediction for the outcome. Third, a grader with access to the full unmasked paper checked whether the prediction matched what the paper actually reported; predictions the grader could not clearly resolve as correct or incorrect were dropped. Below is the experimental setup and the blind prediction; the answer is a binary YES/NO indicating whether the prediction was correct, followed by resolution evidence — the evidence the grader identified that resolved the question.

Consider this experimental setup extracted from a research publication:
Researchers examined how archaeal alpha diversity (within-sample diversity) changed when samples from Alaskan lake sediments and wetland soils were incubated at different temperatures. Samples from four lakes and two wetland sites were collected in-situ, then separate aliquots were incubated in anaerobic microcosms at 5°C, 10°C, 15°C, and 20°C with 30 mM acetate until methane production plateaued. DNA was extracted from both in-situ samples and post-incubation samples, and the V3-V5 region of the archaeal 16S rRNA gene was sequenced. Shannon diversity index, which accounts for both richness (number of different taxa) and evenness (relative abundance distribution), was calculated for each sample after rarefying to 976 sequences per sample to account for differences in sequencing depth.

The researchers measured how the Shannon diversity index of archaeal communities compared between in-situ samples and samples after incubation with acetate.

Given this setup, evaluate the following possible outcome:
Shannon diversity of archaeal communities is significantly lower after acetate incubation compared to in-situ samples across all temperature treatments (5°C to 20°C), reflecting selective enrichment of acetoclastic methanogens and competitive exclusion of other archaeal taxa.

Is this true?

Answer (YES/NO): NO